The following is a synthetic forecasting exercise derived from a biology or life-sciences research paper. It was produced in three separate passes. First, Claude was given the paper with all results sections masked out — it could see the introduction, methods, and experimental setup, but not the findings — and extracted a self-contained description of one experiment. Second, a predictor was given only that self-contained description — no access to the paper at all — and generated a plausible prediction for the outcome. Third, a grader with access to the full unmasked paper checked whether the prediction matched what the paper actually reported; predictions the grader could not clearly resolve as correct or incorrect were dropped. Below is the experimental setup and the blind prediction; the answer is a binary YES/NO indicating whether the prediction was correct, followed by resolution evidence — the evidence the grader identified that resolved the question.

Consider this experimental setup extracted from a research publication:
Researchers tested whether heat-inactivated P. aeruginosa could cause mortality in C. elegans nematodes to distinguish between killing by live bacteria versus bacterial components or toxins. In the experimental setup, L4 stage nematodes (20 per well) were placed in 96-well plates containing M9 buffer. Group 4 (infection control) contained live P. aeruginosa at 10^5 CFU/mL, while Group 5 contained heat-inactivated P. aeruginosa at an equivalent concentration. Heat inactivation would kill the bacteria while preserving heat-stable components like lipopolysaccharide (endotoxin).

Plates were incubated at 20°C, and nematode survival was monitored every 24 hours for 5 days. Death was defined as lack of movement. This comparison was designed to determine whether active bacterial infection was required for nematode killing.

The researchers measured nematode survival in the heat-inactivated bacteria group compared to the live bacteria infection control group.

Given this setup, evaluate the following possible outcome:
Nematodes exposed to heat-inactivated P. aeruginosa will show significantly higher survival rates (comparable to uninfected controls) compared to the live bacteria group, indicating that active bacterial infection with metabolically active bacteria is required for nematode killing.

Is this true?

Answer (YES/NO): YES